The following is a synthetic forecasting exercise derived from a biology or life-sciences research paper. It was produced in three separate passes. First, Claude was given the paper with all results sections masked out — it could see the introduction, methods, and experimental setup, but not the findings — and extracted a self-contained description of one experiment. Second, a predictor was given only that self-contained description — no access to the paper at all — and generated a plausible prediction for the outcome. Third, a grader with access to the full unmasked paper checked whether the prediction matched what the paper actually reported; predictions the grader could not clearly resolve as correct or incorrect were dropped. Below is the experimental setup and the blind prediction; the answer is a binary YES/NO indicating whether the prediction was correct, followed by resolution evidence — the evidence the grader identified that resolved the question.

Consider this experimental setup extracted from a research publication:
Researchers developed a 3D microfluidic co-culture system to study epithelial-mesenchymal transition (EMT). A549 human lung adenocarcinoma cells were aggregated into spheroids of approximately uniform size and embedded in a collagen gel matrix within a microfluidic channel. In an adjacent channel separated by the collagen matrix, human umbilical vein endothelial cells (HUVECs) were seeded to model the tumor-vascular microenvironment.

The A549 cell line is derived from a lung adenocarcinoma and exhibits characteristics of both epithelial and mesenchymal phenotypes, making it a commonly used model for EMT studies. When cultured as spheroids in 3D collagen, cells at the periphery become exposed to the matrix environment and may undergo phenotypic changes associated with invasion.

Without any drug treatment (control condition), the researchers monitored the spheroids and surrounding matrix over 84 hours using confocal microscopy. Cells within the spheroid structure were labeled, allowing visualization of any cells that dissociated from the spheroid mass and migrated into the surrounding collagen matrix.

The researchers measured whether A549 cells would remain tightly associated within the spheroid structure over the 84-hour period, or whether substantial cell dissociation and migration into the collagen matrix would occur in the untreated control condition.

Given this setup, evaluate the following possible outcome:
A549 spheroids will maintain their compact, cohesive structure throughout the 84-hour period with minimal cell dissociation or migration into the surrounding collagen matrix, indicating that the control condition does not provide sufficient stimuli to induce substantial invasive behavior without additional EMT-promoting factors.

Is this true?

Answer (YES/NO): NO